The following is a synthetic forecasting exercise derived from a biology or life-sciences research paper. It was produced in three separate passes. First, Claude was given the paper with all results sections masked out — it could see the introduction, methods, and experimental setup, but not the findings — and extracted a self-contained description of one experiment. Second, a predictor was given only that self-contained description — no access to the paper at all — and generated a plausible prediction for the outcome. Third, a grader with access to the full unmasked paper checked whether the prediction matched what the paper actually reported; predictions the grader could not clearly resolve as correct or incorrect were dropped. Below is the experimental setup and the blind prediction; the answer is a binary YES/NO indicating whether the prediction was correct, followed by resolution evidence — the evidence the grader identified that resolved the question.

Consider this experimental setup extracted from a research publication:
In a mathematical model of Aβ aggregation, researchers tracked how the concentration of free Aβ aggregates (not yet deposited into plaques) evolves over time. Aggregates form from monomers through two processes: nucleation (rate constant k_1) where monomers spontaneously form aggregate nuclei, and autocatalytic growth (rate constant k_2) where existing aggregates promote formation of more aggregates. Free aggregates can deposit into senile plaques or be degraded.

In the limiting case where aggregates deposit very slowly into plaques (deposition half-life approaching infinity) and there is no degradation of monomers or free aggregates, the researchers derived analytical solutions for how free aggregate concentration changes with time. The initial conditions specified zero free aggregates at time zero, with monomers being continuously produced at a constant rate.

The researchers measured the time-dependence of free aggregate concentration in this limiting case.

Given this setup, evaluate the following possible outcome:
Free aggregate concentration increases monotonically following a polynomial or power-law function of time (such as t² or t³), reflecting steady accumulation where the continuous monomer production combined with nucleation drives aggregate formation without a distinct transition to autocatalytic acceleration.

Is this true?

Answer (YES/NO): NO